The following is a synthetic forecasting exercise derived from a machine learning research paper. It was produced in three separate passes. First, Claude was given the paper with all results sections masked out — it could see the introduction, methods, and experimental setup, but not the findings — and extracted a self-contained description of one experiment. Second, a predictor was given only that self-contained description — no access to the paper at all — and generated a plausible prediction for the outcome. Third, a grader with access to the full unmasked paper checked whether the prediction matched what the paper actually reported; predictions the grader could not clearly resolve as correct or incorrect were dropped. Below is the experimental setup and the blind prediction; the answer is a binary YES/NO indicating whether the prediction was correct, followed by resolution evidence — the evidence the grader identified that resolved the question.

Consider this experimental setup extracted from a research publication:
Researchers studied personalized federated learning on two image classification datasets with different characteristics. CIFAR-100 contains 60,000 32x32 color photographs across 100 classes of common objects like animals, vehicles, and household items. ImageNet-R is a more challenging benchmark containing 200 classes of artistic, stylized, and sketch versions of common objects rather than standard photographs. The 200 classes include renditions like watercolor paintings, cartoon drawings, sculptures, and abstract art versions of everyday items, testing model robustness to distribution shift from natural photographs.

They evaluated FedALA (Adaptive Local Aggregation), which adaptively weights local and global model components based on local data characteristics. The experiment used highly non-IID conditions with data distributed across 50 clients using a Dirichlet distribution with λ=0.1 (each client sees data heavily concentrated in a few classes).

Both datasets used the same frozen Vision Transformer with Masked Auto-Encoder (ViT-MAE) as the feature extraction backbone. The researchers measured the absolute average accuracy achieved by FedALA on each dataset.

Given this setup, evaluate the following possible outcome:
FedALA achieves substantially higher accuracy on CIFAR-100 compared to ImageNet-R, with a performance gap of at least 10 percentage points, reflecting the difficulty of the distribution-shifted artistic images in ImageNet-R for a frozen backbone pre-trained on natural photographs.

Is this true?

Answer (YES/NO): YES